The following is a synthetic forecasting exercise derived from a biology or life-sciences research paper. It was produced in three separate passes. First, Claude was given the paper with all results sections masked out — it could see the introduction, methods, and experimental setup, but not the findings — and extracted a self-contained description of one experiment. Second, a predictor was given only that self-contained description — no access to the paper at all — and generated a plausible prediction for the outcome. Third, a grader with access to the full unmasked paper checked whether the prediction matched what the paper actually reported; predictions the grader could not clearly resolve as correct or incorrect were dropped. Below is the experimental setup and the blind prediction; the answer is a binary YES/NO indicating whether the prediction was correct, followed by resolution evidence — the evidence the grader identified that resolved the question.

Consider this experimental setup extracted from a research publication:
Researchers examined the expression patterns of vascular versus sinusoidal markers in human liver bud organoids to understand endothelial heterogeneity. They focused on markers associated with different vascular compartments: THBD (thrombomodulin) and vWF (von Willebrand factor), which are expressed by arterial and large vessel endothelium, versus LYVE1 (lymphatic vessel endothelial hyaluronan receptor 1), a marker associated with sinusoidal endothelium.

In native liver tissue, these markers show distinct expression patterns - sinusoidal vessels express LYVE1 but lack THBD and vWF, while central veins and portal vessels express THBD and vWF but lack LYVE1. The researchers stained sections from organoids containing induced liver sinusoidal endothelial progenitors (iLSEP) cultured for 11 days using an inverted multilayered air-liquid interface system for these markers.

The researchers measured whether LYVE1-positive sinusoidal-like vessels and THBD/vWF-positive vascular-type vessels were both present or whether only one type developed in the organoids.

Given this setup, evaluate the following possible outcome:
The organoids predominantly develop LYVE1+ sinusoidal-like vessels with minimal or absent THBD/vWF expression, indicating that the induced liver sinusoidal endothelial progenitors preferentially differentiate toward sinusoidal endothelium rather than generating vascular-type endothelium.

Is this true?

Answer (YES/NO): NO